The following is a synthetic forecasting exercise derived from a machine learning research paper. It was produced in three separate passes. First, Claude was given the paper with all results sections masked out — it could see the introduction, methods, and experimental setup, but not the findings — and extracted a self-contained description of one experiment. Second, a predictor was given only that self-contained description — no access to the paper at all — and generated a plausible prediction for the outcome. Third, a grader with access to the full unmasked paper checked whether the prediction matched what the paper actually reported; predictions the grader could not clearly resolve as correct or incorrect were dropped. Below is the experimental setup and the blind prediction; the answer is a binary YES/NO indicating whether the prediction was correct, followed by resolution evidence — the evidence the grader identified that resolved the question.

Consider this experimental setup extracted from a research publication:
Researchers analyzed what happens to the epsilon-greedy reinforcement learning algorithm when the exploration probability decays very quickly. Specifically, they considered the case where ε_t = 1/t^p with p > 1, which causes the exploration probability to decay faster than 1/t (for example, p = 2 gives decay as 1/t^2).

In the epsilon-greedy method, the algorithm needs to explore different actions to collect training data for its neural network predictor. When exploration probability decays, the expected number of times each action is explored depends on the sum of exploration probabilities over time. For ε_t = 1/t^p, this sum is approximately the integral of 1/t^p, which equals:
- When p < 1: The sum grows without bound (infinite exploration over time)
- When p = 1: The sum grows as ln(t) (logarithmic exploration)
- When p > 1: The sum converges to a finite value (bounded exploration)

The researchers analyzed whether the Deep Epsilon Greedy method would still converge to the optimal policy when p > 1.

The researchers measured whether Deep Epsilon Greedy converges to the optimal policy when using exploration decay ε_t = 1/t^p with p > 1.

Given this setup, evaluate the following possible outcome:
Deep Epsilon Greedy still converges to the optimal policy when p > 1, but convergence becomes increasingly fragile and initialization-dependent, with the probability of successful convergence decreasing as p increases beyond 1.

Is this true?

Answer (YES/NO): NO